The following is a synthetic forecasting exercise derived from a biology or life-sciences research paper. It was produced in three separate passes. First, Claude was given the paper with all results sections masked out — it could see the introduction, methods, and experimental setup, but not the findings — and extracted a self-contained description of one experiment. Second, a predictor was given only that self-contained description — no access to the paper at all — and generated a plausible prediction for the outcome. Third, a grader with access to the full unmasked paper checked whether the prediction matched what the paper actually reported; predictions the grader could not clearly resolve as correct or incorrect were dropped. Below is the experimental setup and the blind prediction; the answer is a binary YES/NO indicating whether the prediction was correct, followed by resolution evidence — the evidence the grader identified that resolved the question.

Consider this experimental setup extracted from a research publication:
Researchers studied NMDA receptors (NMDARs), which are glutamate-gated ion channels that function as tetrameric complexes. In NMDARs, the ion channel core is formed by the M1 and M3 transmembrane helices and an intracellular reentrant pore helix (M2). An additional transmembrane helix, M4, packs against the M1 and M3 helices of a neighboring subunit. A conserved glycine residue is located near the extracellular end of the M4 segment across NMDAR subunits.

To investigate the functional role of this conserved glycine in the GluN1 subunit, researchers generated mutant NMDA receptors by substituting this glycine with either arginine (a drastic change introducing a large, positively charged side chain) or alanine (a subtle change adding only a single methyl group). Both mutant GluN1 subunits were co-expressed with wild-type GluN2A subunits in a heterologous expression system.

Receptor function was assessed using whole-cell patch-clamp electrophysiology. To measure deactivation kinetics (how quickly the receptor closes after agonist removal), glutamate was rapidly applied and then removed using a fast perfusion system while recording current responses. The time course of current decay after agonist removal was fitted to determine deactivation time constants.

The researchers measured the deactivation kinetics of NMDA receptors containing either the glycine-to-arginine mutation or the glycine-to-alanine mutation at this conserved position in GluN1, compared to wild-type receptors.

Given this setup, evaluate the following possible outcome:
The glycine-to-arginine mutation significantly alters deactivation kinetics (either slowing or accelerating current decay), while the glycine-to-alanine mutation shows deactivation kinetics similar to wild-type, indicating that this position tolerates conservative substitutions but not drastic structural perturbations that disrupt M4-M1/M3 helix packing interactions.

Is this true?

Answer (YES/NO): NO